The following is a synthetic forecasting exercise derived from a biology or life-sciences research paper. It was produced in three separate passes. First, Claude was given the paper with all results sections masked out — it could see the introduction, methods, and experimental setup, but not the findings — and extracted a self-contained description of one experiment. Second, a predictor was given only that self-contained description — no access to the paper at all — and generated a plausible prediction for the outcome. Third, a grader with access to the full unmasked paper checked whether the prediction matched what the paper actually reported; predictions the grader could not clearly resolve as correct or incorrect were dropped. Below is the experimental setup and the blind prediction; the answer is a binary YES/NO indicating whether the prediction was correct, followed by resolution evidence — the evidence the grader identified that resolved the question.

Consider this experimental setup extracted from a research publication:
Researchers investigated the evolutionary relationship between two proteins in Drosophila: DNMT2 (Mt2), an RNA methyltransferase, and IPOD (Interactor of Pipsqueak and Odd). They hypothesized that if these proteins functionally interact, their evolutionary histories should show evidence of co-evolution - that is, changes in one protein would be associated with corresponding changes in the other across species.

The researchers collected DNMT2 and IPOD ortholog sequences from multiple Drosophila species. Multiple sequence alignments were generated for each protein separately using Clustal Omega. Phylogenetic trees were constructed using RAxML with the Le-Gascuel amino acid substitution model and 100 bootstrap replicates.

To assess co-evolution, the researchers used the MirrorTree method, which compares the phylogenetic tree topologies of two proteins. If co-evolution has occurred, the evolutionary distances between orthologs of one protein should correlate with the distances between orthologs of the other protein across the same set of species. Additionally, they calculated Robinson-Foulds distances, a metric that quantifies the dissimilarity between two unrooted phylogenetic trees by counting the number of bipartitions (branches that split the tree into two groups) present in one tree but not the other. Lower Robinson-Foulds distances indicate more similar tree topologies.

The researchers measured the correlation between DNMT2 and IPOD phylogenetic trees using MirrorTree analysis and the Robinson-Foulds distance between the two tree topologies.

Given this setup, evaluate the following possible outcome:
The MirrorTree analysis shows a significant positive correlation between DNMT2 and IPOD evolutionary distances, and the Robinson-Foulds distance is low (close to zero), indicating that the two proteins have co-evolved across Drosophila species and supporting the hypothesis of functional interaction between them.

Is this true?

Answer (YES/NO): NO